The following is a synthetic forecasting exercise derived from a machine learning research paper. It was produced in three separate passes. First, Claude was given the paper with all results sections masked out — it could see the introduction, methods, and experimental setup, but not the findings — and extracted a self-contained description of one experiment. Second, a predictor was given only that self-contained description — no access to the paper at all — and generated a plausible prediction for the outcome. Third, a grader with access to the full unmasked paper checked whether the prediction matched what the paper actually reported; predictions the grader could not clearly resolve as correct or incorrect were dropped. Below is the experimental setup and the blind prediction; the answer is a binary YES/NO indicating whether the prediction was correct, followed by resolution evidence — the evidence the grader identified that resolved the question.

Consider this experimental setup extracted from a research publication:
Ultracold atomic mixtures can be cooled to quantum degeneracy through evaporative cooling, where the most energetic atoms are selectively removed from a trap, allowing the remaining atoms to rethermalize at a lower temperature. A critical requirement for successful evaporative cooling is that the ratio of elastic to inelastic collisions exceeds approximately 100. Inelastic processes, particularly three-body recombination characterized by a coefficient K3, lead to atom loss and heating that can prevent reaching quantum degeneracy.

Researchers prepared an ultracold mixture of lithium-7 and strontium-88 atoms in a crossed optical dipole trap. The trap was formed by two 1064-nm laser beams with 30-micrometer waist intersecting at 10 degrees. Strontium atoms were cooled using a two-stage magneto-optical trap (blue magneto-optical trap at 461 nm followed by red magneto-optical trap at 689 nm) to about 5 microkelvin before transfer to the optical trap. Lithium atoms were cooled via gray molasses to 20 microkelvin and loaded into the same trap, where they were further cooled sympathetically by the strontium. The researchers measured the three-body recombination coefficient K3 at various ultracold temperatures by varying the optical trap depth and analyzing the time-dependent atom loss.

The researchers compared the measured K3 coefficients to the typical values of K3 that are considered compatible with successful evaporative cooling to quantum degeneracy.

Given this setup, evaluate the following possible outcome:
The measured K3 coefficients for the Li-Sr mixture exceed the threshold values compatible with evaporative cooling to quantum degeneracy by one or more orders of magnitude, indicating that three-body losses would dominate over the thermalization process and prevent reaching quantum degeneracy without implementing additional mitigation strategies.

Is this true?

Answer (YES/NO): YES